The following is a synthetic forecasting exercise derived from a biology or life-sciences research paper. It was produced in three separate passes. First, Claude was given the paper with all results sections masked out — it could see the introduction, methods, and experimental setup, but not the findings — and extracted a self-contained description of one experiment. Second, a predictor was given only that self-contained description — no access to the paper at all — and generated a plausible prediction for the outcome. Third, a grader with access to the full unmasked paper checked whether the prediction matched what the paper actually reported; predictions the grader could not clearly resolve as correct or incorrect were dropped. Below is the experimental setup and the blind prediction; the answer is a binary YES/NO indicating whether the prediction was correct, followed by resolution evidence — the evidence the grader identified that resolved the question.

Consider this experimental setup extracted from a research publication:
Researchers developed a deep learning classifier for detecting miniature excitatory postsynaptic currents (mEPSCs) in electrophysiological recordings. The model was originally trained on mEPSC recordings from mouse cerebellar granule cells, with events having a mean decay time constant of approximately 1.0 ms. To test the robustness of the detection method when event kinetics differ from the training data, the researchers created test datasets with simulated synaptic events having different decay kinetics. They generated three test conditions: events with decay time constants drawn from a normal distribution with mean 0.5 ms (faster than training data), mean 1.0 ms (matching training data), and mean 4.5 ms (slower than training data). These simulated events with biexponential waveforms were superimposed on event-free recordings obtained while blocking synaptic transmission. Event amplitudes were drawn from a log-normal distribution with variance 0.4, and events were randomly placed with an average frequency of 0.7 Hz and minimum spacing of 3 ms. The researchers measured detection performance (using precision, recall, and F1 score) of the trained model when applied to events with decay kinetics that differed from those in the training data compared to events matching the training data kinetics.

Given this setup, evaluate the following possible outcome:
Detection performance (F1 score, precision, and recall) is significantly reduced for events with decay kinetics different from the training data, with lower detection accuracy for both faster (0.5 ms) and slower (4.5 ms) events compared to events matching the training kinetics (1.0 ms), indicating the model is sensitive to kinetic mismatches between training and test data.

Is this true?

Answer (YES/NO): NO